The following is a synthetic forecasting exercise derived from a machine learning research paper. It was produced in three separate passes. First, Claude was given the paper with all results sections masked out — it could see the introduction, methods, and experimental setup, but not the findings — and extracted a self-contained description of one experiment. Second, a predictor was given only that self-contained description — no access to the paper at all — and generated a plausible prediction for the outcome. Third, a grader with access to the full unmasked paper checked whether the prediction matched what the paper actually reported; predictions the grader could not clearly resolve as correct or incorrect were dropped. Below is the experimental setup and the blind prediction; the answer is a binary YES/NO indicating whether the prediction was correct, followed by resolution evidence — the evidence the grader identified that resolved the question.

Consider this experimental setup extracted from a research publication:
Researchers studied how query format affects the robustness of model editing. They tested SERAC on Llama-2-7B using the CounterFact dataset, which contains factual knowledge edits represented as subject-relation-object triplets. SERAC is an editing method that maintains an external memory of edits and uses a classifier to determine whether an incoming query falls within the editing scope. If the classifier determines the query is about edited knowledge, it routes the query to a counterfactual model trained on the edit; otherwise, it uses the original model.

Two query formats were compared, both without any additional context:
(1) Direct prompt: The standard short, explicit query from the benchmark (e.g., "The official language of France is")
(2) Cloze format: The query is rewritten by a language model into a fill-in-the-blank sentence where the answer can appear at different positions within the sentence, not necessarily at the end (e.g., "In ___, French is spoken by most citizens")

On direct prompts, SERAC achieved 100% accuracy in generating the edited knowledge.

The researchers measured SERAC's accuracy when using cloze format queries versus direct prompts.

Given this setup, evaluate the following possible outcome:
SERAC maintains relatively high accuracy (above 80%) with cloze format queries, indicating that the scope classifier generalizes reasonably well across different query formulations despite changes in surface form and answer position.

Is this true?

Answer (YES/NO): NO